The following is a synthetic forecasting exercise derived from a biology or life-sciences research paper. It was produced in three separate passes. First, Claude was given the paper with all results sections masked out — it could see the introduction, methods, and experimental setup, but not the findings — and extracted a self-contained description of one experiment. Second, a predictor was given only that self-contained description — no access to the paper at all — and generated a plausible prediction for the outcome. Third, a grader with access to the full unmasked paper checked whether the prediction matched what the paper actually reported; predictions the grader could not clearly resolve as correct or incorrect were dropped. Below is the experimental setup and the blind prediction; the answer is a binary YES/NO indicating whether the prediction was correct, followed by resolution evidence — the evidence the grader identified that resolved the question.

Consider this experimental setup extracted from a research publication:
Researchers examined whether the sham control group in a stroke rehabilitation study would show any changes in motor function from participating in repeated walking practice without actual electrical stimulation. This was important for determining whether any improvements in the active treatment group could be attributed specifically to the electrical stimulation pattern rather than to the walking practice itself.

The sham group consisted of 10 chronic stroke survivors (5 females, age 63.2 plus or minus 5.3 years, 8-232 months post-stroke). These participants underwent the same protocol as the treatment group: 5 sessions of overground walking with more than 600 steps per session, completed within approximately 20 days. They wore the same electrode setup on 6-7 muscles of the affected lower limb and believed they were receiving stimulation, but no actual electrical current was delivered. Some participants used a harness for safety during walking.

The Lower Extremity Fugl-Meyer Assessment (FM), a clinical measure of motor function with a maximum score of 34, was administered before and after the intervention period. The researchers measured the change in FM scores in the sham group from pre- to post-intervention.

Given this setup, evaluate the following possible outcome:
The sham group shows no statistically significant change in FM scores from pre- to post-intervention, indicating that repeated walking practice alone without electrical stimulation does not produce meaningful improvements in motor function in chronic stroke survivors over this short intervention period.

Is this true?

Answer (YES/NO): YES